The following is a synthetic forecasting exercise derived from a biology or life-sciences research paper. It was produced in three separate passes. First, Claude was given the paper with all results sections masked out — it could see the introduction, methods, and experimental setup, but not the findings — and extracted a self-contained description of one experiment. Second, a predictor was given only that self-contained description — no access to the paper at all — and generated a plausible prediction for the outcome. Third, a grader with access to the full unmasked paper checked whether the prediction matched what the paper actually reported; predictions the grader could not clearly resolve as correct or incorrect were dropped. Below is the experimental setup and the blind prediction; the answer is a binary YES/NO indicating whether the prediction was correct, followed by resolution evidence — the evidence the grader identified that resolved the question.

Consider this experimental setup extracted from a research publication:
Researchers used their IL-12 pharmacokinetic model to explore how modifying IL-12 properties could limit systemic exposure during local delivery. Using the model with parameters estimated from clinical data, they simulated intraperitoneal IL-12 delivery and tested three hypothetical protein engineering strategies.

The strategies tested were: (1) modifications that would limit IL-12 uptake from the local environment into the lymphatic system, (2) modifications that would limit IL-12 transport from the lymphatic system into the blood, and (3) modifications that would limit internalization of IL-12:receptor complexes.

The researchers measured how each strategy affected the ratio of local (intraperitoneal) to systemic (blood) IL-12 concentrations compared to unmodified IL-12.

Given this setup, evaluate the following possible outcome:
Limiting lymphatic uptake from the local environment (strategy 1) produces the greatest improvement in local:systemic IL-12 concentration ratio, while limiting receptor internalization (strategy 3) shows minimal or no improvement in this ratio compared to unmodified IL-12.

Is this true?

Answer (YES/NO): NO